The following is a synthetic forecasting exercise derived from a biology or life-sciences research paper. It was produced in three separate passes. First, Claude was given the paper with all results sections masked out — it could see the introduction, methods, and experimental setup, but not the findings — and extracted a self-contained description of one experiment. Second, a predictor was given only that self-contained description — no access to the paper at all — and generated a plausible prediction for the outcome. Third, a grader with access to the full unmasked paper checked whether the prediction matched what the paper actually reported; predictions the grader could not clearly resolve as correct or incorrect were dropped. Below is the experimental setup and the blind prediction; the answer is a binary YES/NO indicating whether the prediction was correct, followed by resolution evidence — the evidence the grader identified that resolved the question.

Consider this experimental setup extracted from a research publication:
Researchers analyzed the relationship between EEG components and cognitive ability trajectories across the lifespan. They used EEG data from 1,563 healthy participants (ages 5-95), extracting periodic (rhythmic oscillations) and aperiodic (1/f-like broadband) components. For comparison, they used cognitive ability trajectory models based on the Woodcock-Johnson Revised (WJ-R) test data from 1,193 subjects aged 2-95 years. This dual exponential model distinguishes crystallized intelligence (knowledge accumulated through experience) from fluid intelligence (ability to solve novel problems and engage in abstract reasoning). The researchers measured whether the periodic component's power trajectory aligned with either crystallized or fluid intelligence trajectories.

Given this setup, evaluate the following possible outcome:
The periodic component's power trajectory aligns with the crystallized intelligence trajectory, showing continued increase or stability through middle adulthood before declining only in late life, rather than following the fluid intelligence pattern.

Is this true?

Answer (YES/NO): NO